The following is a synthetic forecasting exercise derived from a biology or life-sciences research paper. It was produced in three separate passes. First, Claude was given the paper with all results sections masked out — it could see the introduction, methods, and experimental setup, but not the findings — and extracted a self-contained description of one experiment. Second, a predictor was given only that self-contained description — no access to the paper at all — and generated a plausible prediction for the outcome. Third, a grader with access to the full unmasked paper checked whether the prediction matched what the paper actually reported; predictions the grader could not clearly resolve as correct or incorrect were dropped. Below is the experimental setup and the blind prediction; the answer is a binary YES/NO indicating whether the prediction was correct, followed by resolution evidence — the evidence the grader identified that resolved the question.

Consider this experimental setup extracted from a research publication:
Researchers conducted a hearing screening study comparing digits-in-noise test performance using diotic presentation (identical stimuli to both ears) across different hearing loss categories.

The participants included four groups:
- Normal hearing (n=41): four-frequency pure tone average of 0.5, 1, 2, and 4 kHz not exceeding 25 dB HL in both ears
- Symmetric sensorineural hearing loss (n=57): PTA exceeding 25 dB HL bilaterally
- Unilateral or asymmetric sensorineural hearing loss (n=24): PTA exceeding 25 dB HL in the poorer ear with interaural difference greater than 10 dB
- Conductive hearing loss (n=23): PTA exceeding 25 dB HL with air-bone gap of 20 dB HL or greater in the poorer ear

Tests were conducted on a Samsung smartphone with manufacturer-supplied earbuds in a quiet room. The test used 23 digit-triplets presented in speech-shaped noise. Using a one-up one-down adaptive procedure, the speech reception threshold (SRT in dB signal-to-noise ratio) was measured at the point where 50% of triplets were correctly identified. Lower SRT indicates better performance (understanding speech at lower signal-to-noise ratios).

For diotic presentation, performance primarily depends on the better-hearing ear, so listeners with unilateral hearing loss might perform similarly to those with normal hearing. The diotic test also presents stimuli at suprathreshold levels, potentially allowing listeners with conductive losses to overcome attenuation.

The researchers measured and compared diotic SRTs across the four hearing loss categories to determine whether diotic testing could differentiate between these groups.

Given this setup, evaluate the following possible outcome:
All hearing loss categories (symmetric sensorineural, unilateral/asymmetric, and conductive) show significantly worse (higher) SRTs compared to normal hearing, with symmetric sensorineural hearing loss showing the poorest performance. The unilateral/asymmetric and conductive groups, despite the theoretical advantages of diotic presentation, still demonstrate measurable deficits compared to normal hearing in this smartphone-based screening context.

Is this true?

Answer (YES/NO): NO